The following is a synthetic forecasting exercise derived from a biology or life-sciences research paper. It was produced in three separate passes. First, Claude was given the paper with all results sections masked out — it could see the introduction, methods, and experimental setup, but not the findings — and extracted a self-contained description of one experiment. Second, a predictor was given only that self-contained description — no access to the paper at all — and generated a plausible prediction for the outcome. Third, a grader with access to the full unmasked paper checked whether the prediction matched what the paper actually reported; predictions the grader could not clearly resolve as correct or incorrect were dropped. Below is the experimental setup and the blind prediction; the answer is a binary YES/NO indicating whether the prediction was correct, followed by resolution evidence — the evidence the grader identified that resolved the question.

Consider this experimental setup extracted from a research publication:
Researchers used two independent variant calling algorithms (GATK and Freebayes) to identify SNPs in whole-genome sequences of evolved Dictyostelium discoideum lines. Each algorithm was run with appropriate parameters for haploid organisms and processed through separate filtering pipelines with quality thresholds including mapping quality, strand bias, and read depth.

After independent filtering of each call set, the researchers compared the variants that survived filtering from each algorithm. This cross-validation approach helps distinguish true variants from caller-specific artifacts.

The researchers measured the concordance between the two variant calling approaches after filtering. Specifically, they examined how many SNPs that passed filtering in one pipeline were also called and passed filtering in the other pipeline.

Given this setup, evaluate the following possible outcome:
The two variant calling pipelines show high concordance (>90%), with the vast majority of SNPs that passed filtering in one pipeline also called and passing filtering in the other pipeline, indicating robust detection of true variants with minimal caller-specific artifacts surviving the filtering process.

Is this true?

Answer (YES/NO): YES